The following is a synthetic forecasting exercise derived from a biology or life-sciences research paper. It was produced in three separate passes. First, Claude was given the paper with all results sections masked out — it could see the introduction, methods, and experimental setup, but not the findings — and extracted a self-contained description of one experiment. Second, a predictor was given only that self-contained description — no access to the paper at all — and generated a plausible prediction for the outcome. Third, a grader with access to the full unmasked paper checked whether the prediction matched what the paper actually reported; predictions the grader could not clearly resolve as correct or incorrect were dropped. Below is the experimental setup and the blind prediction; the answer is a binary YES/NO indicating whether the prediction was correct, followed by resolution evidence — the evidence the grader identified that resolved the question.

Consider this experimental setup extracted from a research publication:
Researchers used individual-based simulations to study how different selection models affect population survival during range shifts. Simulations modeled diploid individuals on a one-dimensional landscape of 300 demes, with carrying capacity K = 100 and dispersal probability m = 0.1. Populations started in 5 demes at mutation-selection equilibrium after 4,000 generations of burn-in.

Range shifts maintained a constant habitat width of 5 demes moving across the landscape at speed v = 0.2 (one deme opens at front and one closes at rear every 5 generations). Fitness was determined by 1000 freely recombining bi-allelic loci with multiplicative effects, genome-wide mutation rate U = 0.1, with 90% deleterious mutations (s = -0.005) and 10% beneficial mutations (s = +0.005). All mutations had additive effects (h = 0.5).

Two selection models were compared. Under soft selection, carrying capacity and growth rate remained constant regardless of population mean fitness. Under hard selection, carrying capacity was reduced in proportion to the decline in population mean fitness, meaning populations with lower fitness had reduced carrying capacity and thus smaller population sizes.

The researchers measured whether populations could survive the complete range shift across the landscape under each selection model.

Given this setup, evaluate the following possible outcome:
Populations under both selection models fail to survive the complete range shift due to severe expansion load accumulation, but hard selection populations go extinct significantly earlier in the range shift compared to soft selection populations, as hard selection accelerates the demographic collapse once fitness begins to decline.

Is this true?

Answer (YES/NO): NO